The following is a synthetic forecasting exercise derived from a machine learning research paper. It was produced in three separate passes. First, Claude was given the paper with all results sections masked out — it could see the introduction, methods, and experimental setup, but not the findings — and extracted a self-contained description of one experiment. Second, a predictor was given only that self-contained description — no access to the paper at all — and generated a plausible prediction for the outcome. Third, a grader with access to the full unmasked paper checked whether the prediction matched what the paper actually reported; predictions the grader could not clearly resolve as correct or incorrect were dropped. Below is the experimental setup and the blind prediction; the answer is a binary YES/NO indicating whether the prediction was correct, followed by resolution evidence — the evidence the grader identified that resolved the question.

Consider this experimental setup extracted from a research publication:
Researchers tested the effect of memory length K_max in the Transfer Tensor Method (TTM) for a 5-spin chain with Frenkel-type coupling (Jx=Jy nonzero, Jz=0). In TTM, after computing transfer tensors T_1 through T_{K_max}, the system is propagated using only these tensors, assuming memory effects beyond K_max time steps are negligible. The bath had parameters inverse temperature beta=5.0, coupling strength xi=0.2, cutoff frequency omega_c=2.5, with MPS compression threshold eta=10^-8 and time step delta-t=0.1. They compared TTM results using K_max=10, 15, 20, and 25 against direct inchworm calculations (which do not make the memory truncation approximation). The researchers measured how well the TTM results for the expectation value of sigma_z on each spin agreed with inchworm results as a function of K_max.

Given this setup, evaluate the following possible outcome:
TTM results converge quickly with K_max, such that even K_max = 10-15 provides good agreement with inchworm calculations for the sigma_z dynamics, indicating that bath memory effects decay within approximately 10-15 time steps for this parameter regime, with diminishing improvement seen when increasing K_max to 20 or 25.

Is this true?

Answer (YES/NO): NO